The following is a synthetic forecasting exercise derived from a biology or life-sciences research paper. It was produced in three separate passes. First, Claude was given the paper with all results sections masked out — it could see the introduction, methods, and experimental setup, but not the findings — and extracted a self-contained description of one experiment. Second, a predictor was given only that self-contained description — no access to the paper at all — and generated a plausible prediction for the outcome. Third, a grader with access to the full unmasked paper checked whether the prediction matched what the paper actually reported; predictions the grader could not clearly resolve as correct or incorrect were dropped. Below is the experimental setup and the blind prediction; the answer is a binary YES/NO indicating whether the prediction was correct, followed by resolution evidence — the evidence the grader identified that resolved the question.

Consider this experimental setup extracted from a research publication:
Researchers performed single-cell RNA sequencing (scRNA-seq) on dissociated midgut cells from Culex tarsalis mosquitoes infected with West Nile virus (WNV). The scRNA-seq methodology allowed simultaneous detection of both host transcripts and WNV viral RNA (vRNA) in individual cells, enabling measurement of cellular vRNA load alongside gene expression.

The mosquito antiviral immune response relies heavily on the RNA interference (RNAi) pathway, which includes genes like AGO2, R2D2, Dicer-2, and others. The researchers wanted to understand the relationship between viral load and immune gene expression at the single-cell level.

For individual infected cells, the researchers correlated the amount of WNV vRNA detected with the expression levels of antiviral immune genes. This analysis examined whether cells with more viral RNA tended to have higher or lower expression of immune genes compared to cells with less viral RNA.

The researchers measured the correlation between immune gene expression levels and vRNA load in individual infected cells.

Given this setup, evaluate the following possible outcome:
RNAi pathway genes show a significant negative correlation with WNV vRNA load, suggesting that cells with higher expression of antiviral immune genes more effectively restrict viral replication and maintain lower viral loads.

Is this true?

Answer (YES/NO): NO